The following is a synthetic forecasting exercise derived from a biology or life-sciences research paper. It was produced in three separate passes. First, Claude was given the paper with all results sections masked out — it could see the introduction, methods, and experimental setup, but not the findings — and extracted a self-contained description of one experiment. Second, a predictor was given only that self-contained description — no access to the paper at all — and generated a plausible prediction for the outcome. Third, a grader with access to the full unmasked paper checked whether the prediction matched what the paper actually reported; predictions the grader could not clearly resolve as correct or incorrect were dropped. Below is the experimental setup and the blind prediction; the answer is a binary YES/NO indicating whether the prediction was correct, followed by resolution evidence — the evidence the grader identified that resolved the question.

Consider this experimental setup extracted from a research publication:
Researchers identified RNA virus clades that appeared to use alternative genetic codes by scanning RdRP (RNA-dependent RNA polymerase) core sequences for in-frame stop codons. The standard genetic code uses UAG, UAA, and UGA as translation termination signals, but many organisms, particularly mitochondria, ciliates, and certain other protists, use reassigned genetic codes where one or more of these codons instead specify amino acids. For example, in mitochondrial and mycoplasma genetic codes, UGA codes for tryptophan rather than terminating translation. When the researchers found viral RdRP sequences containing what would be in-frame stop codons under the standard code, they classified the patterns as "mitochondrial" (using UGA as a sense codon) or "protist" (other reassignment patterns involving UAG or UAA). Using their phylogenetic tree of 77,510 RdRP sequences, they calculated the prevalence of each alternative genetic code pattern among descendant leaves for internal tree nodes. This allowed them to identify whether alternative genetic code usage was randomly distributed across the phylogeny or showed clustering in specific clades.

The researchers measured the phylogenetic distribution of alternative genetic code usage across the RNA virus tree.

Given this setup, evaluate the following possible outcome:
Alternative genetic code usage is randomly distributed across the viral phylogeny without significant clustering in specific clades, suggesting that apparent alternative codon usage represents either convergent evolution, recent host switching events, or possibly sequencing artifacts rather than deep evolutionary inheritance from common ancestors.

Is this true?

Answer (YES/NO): NO